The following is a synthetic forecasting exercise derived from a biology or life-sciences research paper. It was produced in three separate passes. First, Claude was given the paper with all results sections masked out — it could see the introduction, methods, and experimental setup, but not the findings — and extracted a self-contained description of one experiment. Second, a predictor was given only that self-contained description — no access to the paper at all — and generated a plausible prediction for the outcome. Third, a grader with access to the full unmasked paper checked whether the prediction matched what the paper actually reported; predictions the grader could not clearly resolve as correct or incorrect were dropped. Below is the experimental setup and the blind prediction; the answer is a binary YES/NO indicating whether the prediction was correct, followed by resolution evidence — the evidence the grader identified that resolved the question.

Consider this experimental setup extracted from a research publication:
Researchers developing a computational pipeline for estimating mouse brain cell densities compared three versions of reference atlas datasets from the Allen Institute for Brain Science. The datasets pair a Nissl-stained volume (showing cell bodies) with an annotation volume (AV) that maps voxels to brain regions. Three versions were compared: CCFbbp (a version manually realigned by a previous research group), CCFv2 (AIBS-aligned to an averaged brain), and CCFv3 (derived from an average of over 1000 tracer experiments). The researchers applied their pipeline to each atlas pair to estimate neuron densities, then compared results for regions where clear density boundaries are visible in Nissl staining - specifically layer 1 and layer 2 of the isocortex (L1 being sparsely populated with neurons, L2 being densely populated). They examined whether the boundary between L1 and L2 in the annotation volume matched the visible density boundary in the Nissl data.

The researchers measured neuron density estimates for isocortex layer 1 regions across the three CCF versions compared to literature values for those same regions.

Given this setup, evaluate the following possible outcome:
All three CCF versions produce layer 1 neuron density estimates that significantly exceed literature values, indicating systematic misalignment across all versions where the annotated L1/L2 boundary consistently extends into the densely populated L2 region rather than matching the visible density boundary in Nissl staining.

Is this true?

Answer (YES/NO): YES